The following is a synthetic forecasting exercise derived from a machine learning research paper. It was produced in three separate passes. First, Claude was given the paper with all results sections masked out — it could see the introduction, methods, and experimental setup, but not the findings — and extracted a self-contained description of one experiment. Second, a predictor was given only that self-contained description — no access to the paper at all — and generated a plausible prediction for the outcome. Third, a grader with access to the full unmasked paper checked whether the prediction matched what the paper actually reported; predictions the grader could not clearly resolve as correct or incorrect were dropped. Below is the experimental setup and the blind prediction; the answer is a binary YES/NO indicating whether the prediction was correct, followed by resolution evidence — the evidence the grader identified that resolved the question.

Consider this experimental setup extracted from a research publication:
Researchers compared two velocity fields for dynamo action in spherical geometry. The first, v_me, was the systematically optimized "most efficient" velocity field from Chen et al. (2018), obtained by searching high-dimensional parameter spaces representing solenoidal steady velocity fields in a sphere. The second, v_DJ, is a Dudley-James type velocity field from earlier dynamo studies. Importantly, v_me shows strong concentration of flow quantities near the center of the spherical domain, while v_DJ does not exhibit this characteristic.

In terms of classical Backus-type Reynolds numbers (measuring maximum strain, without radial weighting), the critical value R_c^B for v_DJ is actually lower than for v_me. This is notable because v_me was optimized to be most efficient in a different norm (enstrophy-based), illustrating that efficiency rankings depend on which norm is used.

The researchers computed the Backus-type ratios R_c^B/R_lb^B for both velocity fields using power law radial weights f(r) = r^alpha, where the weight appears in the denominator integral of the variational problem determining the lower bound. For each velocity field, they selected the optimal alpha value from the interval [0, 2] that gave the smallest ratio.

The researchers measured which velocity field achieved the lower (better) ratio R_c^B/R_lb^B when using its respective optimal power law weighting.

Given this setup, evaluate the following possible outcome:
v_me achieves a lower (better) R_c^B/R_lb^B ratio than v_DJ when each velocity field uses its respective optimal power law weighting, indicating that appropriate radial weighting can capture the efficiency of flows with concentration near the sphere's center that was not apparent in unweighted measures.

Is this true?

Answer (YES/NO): YES